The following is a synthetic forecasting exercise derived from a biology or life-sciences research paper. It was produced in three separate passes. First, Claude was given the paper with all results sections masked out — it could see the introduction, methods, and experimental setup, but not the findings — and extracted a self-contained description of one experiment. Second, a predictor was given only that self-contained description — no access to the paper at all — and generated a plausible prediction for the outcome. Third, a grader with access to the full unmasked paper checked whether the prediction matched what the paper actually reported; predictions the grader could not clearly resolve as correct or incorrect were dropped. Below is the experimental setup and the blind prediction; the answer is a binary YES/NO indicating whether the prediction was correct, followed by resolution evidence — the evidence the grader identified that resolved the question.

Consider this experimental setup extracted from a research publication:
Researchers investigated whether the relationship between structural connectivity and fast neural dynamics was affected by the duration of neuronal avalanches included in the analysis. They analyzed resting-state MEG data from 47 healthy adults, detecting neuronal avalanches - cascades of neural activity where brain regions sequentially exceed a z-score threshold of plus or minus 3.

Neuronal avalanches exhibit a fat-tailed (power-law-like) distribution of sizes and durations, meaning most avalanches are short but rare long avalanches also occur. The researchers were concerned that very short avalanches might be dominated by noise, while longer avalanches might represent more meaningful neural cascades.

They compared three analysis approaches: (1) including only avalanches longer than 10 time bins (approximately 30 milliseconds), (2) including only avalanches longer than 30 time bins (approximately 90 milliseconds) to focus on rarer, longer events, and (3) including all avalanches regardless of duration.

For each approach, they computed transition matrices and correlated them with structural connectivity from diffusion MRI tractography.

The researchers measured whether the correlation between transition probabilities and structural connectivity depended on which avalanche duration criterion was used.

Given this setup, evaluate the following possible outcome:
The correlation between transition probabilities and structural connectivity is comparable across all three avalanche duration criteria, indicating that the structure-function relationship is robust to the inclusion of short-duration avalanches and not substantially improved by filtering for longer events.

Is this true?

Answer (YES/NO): YES